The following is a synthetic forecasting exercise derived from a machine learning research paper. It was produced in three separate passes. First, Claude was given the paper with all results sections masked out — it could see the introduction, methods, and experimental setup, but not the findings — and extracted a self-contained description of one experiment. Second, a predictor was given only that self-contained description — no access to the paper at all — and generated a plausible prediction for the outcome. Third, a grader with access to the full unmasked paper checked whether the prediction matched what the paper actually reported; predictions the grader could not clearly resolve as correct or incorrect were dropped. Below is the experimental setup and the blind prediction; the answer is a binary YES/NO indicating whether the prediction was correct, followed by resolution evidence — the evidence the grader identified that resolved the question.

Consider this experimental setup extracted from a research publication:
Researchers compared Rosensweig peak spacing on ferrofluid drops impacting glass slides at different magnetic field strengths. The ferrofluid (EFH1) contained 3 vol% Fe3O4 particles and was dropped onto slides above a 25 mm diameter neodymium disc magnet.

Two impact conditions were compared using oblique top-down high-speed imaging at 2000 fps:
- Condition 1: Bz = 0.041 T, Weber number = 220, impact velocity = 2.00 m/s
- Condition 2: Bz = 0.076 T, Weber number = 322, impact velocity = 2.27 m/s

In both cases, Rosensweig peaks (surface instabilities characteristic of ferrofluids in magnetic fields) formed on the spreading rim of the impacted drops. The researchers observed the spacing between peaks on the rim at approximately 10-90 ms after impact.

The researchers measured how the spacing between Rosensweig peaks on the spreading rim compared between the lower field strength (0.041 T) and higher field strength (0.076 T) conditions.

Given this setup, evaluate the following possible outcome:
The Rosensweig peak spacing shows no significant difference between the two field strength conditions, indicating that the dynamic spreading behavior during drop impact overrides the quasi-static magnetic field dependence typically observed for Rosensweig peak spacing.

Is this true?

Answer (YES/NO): NO